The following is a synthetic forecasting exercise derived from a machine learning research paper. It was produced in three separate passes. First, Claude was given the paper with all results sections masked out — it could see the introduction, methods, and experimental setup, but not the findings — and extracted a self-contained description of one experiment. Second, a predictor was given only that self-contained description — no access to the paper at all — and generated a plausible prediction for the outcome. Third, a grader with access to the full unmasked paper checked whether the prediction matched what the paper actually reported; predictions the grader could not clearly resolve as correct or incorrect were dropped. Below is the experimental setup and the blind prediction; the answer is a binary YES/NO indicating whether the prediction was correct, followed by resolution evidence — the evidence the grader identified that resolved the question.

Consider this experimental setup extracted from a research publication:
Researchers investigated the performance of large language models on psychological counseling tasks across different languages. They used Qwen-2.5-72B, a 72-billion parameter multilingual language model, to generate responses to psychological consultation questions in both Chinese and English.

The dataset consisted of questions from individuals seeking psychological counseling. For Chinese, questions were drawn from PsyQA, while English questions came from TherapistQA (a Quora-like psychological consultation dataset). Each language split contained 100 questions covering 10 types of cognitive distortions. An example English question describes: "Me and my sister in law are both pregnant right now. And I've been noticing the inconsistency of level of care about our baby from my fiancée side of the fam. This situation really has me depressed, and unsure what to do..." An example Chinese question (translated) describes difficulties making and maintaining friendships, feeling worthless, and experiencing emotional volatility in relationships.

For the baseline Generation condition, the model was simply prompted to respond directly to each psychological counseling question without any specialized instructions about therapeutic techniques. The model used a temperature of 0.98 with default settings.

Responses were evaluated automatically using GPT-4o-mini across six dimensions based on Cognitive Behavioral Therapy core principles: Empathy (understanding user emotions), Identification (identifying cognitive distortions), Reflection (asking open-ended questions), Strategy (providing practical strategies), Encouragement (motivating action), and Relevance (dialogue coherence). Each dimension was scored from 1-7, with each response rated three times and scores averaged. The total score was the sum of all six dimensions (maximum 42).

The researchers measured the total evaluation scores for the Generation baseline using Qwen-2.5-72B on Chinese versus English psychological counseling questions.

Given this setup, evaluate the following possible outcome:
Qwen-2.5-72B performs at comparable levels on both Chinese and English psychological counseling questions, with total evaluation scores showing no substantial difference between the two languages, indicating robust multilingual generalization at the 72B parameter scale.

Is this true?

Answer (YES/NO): NO